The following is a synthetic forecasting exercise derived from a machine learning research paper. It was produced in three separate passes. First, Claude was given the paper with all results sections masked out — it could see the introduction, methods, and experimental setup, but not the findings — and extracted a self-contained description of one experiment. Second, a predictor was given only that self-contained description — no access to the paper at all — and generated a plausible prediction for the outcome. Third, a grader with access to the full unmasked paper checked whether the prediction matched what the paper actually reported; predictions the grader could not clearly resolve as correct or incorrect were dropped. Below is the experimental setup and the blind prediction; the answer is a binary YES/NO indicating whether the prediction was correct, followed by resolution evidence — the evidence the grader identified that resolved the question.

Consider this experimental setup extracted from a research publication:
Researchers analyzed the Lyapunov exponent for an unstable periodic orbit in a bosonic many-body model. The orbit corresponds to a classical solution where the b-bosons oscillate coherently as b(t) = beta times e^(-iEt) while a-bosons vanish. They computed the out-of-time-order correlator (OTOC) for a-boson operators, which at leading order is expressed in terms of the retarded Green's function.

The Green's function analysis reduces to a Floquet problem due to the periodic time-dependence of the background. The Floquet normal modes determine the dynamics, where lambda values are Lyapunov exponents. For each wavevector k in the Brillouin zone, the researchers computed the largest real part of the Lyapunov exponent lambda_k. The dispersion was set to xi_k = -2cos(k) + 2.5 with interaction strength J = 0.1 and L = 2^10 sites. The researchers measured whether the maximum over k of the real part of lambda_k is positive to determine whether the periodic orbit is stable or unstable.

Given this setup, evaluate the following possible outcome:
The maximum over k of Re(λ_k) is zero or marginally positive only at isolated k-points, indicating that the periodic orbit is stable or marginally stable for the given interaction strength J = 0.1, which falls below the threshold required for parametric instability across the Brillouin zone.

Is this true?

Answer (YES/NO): NO